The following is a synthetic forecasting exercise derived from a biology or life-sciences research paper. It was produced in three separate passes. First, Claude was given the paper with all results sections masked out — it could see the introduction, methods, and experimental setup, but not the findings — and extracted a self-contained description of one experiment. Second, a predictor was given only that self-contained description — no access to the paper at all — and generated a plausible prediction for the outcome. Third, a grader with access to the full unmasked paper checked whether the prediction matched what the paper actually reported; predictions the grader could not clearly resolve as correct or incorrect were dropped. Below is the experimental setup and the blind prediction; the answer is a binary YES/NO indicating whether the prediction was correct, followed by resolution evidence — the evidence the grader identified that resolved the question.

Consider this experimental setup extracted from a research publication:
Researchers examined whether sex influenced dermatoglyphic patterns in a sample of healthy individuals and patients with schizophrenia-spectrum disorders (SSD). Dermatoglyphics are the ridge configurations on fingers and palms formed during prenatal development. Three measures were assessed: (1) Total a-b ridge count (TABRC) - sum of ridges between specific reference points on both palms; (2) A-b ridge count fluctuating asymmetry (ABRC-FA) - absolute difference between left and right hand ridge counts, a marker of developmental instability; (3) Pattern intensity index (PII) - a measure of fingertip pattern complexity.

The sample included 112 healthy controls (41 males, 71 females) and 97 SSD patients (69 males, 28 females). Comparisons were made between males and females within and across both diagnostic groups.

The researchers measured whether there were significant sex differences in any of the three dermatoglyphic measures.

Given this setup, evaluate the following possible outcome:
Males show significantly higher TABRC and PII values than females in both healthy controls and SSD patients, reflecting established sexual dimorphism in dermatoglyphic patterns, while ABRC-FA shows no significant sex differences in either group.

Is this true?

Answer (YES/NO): NO